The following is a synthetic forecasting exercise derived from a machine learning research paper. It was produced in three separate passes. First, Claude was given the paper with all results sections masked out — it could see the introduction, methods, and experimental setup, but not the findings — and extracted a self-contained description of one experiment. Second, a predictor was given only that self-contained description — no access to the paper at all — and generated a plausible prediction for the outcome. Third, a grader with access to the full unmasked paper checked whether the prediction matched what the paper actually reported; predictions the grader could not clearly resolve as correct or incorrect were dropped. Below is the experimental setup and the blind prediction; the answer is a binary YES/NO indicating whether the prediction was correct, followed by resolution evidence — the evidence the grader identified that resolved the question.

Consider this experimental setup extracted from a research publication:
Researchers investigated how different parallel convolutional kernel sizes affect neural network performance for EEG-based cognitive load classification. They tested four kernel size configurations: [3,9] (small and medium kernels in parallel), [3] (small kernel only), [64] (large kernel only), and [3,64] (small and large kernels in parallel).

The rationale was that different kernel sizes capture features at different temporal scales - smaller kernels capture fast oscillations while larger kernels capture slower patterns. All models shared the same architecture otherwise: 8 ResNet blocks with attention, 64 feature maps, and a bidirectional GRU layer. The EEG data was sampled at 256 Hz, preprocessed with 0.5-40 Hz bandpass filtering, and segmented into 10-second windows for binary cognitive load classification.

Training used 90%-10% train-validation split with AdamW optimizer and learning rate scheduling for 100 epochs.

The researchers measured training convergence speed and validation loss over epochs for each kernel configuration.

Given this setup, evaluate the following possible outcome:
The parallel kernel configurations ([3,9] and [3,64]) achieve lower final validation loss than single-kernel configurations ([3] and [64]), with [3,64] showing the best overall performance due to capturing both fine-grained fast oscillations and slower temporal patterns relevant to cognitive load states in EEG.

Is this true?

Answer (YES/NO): NO